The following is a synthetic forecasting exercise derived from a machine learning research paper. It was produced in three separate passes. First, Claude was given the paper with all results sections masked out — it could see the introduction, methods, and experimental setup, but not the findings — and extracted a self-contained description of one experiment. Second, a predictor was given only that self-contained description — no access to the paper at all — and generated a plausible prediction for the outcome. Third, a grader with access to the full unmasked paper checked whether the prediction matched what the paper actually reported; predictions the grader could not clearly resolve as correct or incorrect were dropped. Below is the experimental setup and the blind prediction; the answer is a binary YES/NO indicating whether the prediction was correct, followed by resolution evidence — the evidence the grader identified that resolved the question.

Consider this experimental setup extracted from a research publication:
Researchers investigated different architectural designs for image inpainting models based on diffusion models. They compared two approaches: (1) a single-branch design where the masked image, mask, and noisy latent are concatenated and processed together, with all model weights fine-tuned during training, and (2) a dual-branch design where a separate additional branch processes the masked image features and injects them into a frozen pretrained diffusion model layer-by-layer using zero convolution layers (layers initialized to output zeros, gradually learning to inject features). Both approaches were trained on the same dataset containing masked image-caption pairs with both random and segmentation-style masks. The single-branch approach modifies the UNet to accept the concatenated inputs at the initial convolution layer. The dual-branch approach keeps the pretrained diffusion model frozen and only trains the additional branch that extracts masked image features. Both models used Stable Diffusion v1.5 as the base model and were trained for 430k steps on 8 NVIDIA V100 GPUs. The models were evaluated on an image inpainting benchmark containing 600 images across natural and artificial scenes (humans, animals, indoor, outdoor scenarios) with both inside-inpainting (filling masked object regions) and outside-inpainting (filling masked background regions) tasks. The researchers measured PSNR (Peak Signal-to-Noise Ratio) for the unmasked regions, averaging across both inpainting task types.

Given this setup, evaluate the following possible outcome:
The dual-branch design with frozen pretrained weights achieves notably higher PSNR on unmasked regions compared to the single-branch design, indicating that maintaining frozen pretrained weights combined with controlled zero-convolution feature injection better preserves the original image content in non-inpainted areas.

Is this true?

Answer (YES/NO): YES